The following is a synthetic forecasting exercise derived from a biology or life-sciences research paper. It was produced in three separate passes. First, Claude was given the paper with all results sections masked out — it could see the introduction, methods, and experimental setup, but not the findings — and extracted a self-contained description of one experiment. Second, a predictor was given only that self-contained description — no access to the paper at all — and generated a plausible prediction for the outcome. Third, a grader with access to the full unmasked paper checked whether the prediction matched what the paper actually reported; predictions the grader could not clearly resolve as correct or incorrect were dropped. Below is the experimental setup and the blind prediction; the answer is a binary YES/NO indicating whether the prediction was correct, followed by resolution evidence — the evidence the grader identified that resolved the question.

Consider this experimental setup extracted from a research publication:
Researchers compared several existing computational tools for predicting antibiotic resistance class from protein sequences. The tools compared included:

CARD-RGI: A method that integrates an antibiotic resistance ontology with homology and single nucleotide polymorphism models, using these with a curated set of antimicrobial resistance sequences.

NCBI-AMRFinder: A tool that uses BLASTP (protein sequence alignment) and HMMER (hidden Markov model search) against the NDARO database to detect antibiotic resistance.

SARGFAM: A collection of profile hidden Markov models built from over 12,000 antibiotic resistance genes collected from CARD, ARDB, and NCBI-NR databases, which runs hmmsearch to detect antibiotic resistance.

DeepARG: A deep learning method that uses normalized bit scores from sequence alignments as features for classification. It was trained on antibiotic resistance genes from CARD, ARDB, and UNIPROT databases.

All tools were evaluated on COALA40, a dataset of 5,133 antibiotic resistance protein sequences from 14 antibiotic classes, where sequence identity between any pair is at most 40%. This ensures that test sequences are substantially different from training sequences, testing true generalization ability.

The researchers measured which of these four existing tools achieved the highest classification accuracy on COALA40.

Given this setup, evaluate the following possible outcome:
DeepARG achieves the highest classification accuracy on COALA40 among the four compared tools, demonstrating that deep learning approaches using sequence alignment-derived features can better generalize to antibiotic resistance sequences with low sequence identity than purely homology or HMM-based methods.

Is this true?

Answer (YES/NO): NO